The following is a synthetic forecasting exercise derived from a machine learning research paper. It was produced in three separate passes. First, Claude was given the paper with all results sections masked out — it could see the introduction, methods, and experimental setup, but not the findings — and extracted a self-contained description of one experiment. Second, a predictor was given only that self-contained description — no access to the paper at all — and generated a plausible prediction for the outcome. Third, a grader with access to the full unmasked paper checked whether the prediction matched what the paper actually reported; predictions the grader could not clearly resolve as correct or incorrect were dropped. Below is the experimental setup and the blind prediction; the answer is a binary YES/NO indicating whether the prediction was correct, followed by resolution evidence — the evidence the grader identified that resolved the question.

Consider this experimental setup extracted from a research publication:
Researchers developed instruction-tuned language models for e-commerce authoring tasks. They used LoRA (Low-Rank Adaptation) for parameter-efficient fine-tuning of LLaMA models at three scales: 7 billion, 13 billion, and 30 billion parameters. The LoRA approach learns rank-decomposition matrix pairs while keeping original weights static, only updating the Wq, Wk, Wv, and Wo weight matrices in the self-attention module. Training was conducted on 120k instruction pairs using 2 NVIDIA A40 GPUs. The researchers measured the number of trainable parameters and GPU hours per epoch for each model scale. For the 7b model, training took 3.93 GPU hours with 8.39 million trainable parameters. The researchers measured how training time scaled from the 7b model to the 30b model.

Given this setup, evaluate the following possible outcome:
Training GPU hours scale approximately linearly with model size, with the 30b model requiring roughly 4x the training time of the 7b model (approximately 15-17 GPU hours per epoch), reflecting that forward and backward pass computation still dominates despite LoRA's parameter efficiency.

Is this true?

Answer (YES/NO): NO